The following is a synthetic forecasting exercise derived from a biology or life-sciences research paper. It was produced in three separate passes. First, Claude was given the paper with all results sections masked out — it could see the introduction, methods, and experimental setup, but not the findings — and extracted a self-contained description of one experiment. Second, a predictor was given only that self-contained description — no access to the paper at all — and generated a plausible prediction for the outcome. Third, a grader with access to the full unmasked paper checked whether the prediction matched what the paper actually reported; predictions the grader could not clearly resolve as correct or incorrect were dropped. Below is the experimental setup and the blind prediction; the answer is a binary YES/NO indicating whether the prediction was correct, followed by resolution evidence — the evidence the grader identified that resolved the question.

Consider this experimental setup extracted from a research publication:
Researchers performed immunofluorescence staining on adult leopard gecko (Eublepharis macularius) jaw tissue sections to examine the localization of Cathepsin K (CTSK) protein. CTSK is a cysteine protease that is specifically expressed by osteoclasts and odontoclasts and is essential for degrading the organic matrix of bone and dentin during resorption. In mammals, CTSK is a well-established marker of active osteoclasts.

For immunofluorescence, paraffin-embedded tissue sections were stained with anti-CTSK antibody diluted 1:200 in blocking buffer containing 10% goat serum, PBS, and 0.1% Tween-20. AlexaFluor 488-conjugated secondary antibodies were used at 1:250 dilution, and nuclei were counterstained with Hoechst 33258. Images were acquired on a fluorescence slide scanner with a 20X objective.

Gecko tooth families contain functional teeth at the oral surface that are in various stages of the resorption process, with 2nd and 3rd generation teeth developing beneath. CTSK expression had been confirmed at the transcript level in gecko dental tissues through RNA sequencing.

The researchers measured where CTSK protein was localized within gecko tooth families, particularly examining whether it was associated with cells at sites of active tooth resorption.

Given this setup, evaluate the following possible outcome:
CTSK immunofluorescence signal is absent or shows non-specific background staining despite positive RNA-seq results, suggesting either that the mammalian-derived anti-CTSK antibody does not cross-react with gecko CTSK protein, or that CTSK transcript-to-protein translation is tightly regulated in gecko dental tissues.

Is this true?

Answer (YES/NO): NO